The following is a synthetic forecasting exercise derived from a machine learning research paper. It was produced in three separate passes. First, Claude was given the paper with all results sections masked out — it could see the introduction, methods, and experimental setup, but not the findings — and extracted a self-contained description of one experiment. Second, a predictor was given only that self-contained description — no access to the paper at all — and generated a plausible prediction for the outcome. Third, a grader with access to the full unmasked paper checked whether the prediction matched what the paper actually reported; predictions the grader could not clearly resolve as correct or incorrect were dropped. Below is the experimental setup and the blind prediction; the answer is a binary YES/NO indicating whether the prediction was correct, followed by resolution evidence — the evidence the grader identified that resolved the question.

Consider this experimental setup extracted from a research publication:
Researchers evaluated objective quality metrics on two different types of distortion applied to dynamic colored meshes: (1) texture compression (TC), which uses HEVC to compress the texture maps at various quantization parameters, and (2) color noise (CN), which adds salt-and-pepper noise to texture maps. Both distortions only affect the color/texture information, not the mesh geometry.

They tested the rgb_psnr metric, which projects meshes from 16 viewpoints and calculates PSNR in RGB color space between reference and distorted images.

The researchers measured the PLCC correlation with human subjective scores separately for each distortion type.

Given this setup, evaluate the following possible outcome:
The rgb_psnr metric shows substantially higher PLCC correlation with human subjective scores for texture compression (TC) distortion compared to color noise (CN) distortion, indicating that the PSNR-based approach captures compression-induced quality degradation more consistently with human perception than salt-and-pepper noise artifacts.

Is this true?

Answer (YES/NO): NO